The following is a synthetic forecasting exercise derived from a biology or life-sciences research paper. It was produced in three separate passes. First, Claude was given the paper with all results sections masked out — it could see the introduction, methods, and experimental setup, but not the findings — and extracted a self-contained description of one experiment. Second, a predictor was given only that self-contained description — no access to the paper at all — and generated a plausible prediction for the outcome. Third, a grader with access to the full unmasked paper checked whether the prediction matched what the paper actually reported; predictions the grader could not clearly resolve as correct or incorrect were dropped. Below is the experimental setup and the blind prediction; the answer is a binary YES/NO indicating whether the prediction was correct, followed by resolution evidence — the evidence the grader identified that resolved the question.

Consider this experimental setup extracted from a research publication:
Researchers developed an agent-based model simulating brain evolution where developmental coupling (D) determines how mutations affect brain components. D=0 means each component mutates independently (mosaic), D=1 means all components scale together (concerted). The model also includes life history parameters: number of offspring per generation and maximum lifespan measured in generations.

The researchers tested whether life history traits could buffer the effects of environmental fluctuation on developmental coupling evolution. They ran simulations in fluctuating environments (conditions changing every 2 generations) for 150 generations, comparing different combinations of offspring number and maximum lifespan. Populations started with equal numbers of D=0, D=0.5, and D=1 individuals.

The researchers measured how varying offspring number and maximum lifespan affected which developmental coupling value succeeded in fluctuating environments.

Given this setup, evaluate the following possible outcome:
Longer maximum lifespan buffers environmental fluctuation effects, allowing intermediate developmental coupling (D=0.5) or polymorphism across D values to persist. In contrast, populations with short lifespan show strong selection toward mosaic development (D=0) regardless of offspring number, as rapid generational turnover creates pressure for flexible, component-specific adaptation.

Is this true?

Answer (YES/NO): NO